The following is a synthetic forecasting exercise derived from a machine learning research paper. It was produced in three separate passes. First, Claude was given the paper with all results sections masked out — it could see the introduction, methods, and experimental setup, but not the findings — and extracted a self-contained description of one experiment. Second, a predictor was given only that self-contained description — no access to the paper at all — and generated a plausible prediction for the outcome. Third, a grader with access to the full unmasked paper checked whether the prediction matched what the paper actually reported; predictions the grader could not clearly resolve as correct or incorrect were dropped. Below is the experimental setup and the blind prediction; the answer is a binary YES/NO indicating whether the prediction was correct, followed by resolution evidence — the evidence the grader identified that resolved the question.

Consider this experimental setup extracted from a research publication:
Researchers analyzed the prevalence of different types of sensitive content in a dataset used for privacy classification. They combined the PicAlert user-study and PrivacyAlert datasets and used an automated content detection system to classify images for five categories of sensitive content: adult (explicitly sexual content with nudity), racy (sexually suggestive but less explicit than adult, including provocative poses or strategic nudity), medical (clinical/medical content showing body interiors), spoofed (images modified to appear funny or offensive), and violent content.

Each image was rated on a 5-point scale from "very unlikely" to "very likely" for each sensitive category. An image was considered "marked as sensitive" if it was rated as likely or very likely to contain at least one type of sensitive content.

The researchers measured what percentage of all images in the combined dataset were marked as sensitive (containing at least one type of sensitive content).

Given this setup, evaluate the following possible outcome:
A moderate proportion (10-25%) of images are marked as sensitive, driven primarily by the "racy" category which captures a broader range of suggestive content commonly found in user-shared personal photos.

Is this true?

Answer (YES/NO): YES